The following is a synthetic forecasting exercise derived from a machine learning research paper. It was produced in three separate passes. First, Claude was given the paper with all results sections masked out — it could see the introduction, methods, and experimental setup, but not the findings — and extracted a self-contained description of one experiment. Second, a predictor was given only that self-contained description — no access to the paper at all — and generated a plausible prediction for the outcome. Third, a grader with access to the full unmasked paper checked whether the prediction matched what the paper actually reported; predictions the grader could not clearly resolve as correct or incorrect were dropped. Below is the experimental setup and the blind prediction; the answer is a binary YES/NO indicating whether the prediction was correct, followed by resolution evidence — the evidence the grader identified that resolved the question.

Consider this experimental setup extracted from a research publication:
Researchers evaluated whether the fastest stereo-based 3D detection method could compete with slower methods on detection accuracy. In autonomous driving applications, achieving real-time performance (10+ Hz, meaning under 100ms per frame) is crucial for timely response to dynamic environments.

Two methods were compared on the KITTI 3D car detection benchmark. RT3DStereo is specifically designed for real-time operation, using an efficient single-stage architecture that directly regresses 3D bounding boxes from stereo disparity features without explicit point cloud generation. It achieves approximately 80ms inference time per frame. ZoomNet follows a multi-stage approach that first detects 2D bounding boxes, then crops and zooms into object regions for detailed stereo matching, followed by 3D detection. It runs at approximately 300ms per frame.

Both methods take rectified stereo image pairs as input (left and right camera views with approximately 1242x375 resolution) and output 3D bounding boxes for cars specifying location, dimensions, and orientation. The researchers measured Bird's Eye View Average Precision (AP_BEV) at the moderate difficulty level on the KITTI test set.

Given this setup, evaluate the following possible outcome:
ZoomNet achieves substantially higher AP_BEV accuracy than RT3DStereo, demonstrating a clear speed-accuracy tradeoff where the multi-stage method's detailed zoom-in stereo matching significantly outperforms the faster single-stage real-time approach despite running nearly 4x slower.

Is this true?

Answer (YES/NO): YES